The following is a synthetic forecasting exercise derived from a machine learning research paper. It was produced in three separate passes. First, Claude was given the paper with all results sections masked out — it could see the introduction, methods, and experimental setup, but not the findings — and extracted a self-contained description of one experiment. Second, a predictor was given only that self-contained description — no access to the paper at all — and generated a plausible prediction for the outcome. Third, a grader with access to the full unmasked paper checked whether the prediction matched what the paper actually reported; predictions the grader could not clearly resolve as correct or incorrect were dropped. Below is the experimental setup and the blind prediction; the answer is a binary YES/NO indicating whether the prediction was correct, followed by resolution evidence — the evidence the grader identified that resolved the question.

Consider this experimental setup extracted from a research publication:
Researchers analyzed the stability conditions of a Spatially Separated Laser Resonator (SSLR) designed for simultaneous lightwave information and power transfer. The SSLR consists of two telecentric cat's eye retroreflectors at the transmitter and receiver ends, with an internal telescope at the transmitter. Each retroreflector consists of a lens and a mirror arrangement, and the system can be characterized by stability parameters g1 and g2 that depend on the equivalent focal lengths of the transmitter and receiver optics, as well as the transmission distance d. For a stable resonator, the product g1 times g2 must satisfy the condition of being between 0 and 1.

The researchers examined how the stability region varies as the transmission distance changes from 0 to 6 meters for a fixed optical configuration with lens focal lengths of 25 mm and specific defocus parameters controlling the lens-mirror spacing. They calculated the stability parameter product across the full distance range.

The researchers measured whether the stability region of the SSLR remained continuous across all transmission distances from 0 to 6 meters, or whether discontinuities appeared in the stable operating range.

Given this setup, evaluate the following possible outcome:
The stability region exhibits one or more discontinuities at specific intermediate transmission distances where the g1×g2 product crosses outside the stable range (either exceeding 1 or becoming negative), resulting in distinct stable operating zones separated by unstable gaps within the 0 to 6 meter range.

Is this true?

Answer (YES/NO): YES